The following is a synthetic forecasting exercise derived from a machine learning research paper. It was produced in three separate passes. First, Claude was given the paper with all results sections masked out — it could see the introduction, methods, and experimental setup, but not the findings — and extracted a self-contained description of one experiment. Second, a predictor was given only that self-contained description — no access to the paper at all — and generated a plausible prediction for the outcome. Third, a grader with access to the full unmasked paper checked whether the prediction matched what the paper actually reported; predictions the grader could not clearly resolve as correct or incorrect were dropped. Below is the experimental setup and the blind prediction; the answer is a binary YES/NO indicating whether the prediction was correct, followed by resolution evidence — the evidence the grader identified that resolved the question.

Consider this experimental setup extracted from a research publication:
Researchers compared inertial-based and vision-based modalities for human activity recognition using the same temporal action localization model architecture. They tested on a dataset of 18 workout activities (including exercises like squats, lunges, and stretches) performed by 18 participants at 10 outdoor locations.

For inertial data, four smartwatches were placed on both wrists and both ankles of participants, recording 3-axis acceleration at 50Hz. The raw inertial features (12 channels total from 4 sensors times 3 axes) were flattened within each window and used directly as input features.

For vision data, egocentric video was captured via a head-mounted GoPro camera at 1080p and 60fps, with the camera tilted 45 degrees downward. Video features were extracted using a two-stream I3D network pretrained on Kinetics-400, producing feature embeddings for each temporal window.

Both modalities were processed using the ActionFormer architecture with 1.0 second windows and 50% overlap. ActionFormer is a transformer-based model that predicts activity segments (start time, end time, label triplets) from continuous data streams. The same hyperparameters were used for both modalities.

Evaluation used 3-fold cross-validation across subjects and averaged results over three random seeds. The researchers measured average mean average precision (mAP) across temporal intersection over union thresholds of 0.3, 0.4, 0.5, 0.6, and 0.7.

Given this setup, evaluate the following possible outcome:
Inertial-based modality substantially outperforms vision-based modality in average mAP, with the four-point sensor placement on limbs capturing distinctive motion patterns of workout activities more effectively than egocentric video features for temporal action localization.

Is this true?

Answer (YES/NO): NO